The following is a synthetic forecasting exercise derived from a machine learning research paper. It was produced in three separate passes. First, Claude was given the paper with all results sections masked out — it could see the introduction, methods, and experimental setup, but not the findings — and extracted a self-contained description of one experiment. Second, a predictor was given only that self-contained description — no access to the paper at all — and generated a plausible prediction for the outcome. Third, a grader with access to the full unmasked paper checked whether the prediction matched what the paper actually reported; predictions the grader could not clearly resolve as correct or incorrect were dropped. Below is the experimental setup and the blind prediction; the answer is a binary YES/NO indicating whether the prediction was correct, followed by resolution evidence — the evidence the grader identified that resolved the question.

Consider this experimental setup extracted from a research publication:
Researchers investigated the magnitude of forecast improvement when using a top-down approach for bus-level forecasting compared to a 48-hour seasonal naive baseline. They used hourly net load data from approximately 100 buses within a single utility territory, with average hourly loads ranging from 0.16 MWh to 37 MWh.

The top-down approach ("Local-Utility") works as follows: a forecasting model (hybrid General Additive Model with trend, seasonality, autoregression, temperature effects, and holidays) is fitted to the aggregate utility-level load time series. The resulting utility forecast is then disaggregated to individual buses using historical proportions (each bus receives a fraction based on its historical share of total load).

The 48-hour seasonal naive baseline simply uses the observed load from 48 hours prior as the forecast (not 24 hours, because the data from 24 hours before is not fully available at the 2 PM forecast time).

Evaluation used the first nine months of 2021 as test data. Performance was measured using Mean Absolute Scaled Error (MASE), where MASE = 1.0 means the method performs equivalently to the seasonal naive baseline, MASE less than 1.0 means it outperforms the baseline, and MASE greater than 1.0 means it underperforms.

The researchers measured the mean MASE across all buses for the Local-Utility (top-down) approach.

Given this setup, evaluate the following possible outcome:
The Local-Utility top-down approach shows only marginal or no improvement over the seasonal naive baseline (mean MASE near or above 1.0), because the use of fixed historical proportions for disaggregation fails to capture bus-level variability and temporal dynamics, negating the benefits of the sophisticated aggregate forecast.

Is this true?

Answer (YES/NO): NO